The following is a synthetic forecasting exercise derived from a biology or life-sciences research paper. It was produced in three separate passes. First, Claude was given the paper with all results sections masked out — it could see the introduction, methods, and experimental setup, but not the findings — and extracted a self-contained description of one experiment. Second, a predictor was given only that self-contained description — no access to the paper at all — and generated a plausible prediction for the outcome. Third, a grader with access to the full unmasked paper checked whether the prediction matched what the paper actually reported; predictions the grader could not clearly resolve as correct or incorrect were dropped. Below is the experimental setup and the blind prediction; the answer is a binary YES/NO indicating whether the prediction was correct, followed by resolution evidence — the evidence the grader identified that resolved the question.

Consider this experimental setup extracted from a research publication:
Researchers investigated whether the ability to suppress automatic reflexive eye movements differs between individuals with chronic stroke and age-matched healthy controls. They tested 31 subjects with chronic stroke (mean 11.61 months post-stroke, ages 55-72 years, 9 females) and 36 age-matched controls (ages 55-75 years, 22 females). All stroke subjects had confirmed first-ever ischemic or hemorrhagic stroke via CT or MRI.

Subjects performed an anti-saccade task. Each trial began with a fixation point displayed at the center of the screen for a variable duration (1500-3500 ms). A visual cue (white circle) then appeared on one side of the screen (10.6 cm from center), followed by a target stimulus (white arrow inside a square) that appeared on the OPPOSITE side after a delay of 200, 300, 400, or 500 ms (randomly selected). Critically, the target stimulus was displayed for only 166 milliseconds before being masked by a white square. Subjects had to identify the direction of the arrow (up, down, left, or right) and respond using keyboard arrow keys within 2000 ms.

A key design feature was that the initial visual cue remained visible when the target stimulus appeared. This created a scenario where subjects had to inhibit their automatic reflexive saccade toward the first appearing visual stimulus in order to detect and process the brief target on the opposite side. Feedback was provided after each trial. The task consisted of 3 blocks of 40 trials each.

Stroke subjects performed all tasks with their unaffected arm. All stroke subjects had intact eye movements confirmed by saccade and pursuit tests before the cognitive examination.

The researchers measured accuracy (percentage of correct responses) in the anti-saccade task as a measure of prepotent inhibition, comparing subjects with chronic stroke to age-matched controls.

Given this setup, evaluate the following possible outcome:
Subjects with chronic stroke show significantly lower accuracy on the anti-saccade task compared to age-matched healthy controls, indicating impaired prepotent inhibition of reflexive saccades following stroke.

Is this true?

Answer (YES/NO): YES